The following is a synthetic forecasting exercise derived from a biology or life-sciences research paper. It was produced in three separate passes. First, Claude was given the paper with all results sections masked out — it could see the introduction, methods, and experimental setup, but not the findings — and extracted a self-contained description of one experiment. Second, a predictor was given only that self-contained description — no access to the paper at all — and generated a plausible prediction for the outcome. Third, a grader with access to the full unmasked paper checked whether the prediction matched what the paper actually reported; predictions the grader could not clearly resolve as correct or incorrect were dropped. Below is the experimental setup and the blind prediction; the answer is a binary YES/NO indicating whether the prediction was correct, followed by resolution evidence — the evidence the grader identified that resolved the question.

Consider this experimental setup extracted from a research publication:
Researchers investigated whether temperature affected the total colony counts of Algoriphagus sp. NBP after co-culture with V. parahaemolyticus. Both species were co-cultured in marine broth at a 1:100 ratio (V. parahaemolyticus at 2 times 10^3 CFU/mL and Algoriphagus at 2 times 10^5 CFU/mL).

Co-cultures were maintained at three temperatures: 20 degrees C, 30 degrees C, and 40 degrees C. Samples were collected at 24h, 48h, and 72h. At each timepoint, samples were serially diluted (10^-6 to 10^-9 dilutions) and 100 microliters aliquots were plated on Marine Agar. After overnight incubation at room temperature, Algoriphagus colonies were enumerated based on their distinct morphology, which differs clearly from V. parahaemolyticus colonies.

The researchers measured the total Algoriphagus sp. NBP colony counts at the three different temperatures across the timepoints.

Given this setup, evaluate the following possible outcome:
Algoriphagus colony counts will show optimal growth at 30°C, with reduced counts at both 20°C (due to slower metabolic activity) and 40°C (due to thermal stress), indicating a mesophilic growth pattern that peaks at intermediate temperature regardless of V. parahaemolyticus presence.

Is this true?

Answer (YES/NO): NO